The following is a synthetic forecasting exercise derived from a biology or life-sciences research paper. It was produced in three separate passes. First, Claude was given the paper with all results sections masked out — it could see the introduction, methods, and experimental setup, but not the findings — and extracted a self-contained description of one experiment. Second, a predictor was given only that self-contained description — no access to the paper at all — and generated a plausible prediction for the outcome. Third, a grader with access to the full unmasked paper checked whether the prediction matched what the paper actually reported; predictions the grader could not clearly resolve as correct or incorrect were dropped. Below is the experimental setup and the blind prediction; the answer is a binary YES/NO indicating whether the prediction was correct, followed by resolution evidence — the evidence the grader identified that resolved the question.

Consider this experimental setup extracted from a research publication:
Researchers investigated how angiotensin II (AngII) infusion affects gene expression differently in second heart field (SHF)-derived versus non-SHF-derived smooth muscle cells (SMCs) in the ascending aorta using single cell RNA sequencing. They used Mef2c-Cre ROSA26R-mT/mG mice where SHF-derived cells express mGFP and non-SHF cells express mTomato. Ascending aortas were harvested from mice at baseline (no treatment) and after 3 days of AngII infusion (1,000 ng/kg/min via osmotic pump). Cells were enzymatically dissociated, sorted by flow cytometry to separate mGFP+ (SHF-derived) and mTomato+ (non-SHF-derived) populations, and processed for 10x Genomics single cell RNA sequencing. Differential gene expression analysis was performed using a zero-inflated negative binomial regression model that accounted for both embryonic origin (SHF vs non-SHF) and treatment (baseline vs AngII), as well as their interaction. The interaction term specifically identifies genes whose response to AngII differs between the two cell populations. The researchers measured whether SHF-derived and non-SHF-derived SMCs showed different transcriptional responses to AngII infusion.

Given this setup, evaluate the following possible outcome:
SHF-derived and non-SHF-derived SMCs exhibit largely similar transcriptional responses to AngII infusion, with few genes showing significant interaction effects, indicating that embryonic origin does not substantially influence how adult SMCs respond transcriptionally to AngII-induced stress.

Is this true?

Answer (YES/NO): YES